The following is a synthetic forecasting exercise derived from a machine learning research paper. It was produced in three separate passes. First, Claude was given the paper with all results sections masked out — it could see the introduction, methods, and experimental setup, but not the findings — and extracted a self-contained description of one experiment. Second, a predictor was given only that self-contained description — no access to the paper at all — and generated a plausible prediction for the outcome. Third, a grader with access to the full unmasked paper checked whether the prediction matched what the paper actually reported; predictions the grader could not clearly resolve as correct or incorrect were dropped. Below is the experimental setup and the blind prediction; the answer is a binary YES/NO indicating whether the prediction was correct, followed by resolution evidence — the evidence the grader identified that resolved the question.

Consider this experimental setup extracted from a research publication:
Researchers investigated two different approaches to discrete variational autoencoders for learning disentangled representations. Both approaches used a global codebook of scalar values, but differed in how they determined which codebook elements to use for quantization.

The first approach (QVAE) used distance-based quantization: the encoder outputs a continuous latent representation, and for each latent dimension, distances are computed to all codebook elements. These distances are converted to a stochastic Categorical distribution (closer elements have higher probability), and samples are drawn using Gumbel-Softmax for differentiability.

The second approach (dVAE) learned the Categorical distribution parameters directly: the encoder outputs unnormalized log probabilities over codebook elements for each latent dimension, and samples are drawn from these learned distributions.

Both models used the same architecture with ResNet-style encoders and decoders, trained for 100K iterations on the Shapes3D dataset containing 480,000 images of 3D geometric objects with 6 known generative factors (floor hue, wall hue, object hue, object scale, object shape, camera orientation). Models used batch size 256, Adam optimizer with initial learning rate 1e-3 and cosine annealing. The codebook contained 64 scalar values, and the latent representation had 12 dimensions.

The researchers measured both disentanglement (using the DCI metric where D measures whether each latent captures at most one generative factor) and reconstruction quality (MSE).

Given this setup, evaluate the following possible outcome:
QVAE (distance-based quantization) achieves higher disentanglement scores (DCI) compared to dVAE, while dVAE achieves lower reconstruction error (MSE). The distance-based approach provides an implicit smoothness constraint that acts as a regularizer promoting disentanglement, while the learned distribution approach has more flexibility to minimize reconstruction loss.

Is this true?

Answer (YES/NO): NO